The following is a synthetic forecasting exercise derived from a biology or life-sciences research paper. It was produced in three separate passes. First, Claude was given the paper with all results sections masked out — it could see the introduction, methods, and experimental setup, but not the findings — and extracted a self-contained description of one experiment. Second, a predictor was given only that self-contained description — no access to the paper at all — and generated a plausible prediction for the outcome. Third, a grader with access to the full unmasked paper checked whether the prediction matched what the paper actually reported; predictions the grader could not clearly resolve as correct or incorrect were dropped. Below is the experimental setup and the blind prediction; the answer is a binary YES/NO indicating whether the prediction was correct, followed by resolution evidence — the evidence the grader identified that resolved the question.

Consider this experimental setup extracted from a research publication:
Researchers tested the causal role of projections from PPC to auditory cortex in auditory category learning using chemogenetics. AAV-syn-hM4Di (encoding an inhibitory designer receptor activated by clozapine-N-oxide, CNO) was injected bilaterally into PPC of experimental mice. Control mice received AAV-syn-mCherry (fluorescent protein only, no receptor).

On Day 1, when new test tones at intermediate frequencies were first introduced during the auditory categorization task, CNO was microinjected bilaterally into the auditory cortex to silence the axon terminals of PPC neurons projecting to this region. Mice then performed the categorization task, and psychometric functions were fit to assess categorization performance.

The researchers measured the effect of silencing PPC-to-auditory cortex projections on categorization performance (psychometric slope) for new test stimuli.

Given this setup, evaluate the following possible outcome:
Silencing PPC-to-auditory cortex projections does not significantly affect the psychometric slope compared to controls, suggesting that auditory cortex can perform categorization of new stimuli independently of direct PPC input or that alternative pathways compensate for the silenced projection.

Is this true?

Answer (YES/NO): NO